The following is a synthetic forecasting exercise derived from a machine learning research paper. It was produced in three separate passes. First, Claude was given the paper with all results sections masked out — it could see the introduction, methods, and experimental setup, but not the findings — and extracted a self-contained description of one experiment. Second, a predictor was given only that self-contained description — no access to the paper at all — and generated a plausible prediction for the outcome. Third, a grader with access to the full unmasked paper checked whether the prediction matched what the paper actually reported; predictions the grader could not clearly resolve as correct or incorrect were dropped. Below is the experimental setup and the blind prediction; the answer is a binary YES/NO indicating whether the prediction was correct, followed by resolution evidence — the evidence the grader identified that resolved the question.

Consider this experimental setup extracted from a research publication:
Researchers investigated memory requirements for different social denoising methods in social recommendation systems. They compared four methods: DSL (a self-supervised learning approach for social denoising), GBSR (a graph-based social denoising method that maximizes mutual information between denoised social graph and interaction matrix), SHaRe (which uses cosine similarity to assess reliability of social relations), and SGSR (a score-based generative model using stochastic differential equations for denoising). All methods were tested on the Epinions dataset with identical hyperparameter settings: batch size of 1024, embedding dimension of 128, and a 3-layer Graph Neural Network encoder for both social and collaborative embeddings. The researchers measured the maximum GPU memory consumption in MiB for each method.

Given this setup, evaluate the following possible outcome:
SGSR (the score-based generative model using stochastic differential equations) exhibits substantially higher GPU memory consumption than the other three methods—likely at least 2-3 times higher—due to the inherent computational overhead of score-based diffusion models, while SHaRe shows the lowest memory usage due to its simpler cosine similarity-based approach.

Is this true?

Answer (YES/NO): NO